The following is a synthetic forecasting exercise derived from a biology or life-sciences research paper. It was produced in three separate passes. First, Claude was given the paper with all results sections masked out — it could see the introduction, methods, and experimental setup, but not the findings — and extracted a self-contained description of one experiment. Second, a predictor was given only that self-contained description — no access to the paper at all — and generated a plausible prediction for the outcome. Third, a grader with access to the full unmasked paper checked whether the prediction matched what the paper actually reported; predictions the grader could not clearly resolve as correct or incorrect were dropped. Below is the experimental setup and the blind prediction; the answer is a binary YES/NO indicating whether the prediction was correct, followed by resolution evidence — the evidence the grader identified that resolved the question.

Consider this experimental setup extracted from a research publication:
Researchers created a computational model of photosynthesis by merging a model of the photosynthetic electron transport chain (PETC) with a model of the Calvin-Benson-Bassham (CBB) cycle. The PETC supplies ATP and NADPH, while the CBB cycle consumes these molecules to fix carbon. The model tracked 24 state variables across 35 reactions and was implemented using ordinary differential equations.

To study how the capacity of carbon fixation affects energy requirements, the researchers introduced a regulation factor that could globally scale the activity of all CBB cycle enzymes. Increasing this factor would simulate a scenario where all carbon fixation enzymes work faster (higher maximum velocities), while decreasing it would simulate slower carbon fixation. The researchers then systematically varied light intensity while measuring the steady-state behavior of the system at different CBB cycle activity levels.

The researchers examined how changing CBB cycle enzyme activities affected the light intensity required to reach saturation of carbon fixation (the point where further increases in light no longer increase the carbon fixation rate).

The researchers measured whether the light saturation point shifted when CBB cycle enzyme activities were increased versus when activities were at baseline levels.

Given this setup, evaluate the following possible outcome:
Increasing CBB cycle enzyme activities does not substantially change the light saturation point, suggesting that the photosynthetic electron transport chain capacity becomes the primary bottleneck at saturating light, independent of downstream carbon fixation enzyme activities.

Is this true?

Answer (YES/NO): NO